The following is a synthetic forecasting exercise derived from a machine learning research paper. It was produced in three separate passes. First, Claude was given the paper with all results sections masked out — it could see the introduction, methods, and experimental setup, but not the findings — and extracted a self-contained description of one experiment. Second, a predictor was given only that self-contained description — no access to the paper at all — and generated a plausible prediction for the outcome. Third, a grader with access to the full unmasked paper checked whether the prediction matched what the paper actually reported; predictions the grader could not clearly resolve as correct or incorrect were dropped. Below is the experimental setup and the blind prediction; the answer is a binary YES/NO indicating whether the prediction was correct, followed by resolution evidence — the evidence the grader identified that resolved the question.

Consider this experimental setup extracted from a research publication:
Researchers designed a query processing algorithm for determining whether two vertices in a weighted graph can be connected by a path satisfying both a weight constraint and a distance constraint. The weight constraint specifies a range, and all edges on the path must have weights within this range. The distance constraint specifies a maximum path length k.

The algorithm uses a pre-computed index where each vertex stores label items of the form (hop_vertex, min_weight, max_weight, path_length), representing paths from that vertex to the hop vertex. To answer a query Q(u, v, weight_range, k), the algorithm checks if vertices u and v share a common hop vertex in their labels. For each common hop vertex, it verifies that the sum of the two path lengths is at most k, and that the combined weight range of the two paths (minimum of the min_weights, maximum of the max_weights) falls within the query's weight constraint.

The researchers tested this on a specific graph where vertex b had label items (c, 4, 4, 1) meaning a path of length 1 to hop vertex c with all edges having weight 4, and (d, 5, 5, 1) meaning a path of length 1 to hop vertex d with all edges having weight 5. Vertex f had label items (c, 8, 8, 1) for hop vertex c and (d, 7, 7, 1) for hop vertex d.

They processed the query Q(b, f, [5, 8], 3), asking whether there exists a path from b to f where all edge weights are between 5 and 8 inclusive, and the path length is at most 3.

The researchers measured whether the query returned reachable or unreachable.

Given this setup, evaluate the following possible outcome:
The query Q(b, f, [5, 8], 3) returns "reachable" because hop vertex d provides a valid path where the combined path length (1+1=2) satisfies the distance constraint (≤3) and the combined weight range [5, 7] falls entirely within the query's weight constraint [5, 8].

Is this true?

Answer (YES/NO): YES